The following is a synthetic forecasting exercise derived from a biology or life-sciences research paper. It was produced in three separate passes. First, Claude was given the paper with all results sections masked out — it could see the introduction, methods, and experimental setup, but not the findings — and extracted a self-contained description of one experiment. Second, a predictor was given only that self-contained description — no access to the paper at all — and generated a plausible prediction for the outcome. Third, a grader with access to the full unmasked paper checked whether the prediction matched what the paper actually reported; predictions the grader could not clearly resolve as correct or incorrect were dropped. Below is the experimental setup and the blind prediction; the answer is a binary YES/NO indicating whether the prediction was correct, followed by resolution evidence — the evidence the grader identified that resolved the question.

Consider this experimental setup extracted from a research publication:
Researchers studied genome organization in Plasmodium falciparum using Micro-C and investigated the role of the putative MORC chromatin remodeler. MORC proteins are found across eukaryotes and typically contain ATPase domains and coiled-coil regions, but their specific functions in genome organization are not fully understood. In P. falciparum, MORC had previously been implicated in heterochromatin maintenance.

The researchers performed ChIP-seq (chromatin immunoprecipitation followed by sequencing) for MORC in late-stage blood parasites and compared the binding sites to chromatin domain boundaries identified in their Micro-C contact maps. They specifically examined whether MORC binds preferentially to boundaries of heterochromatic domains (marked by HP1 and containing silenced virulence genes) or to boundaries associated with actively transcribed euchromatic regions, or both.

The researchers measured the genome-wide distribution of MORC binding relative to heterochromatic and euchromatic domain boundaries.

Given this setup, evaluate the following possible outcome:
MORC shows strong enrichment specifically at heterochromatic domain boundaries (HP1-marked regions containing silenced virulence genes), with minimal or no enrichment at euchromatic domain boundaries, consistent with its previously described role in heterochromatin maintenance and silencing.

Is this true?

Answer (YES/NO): NO